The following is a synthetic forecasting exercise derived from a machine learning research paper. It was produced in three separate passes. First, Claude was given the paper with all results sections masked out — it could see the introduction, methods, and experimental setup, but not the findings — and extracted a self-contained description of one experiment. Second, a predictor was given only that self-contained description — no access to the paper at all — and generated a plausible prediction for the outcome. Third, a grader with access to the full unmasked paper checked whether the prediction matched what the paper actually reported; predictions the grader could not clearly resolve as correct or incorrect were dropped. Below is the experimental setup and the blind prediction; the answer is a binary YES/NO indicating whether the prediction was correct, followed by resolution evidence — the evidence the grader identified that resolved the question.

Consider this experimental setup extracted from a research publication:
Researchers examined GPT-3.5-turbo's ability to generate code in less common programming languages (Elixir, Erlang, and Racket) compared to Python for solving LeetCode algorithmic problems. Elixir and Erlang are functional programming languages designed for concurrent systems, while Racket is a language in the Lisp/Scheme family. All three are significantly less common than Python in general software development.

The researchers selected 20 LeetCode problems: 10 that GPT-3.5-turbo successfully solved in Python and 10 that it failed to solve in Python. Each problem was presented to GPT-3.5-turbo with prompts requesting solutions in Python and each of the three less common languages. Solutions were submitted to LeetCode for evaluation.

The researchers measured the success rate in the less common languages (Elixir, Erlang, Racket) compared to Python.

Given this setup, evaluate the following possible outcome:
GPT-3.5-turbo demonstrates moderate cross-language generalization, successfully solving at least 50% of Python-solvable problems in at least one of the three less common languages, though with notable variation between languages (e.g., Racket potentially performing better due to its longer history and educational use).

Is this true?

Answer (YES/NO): NO